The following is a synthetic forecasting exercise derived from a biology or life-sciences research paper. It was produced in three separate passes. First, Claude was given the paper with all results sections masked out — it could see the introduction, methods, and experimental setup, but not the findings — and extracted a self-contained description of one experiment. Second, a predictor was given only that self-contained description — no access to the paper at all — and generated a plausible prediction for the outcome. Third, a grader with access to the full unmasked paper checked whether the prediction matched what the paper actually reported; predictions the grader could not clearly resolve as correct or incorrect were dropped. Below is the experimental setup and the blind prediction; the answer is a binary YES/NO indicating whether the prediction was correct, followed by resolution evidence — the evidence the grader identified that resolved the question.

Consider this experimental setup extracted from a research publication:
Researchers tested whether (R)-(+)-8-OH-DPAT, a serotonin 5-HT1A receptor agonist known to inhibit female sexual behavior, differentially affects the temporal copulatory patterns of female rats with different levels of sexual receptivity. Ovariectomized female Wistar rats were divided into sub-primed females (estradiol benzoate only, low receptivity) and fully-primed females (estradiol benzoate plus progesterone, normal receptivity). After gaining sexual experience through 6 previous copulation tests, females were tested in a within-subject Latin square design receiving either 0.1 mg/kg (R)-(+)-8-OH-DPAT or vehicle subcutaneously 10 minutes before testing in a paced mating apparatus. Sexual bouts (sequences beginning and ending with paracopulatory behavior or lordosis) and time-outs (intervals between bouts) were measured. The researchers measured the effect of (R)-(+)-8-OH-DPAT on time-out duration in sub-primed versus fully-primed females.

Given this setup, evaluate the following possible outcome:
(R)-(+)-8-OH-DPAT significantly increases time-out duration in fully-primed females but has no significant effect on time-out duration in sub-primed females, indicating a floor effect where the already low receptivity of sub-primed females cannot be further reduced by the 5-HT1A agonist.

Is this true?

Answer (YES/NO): YES